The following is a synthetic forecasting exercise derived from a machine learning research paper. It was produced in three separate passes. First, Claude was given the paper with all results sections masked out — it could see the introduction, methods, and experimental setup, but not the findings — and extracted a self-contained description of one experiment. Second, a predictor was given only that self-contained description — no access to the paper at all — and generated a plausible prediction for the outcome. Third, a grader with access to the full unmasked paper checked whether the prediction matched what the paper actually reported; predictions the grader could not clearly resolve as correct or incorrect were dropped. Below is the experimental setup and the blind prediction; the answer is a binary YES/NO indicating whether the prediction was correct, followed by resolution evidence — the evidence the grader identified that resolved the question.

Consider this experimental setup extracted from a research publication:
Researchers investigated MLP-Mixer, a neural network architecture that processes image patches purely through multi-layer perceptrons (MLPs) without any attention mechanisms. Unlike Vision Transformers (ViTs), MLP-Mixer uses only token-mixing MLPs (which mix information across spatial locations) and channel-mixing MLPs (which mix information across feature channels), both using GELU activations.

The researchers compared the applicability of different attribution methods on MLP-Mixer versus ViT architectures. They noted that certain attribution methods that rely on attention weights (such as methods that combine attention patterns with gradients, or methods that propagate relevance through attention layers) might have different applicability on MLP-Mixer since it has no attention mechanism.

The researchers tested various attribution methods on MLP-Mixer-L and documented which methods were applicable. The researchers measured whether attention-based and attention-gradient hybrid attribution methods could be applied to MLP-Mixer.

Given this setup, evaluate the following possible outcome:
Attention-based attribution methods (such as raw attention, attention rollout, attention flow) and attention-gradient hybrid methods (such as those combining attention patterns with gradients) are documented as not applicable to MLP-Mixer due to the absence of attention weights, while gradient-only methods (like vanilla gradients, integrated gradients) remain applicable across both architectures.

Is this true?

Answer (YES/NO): YES